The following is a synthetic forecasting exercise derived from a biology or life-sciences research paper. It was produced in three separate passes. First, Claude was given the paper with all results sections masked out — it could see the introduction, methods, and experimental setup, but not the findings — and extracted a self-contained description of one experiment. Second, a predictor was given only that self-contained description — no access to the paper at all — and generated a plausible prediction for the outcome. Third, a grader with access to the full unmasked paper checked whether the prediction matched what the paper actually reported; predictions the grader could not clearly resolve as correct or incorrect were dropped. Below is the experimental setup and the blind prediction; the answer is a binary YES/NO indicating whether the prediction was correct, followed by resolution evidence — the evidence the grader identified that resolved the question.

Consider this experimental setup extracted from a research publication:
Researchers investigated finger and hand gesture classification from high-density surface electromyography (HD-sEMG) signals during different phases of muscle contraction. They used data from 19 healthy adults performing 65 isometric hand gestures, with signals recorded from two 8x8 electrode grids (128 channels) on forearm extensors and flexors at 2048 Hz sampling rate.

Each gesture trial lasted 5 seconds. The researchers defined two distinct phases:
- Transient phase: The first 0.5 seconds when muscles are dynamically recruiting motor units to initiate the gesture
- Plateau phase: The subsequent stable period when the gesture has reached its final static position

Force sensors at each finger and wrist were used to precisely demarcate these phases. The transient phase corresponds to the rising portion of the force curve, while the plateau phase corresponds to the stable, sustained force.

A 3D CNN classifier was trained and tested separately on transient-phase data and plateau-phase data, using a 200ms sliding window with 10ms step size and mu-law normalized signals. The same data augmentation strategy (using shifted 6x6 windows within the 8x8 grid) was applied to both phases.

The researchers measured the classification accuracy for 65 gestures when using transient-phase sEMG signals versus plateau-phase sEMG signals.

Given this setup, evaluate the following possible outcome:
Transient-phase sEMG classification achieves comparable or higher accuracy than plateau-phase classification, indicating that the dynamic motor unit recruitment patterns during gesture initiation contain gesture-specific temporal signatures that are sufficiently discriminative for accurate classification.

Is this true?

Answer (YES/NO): NO